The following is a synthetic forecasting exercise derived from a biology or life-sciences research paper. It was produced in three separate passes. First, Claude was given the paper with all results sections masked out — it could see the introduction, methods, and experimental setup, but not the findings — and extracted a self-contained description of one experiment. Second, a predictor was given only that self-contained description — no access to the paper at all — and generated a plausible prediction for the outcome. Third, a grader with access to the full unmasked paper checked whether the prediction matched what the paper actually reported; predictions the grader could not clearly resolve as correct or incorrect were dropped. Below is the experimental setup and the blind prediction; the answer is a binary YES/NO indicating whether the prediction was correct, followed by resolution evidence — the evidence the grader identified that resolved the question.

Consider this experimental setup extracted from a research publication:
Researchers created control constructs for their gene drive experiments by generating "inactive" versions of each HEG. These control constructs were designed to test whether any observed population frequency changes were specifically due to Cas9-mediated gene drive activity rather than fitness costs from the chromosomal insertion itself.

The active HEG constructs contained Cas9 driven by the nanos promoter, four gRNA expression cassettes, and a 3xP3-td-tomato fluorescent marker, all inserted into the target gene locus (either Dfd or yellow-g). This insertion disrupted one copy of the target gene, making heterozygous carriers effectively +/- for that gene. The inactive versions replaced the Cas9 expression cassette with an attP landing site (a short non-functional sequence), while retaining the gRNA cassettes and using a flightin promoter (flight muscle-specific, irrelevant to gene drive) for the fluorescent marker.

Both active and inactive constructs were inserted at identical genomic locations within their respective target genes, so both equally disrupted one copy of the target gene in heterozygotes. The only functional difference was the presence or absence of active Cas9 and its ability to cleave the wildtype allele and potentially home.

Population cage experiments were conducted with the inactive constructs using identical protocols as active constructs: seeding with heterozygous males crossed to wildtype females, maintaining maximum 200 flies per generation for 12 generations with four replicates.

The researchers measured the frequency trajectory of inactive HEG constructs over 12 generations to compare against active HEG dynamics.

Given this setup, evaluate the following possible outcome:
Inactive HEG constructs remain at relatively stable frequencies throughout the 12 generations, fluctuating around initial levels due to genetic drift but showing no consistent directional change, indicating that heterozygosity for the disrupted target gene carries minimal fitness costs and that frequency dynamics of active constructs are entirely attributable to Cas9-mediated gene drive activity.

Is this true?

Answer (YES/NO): YES